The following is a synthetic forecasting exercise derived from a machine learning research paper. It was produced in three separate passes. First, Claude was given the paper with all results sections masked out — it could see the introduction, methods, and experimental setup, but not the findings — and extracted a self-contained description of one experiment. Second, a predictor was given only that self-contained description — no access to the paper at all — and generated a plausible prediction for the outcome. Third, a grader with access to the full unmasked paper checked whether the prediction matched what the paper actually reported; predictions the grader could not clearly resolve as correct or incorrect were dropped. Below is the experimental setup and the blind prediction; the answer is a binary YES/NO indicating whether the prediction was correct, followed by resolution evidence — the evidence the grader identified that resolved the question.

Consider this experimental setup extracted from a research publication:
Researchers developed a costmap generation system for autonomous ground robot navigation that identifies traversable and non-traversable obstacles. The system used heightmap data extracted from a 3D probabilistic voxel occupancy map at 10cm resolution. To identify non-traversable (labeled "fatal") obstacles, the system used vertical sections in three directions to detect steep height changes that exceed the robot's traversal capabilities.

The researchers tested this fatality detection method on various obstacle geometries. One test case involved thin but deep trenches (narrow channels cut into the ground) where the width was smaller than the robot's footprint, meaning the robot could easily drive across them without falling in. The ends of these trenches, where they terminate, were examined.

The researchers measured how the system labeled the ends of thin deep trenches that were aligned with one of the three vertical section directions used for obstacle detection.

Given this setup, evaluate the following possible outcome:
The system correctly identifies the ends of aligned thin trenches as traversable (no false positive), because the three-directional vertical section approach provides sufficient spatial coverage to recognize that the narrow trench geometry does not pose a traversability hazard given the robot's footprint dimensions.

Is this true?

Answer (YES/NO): NO